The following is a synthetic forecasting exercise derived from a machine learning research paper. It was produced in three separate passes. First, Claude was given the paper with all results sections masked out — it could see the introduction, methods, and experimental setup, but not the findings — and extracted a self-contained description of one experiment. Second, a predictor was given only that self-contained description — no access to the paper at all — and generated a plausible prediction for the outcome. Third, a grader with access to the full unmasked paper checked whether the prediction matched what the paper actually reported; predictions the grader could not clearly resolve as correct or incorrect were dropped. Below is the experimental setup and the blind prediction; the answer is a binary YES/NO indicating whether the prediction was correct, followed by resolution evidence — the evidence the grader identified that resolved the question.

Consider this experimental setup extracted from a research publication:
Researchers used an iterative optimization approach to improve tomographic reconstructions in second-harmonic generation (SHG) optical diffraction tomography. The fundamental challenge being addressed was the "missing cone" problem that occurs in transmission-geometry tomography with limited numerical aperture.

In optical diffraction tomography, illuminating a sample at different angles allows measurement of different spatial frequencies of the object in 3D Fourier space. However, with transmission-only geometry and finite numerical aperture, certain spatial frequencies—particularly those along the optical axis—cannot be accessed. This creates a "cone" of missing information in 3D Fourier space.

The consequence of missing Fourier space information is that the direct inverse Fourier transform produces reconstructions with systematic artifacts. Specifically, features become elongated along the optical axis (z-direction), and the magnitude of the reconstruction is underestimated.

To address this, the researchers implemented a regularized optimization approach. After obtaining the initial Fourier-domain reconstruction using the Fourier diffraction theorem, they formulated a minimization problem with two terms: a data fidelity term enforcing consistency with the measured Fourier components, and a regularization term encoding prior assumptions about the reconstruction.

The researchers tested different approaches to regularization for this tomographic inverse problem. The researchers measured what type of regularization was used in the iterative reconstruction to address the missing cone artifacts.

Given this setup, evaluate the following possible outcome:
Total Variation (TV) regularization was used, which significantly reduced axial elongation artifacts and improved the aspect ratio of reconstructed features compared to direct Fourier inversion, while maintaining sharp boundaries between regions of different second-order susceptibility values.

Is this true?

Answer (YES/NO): YES